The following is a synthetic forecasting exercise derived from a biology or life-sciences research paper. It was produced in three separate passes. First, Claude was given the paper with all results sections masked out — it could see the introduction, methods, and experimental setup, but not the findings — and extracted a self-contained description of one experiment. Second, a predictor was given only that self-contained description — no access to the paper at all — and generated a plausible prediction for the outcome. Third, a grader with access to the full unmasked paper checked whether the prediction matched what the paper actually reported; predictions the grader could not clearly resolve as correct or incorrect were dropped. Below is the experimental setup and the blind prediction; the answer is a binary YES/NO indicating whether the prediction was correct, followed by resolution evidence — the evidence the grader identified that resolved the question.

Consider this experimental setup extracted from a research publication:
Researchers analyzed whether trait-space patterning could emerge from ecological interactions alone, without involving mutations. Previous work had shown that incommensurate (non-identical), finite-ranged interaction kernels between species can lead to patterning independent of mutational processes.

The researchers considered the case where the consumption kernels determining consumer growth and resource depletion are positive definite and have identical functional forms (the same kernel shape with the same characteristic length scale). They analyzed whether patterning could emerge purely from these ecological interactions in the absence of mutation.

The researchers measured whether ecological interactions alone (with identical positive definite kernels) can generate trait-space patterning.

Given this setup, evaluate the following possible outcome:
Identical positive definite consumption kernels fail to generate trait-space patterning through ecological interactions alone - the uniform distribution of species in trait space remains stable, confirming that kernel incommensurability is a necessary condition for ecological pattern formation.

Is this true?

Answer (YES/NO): YES